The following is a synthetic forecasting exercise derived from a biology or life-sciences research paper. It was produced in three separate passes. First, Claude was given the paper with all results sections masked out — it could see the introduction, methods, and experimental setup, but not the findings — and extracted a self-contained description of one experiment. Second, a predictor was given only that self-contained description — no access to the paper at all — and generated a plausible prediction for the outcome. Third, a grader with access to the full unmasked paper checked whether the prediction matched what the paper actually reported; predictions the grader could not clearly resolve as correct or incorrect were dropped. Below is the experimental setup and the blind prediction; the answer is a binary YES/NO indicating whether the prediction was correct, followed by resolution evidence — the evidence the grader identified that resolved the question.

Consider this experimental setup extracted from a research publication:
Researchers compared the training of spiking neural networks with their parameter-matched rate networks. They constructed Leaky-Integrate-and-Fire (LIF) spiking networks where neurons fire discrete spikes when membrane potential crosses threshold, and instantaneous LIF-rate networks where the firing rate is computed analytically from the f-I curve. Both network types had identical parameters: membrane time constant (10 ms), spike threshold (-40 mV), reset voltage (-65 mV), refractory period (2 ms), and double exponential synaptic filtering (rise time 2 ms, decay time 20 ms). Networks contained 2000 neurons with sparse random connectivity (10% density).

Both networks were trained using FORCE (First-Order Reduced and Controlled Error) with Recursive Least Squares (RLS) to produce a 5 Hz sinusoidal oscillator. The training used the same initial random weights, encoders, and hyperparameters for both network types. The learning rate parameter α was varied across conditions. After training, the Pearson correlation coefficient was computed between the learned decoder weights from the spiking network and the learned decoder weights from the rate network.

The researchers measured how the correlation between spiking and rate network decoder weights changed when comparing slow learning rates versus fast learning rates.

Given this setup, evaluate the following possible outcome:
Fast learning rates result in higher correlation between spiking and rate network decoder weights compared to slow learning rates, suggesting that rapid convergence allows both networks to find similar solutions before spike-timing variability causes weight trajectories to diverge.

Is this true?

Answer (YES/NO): NO